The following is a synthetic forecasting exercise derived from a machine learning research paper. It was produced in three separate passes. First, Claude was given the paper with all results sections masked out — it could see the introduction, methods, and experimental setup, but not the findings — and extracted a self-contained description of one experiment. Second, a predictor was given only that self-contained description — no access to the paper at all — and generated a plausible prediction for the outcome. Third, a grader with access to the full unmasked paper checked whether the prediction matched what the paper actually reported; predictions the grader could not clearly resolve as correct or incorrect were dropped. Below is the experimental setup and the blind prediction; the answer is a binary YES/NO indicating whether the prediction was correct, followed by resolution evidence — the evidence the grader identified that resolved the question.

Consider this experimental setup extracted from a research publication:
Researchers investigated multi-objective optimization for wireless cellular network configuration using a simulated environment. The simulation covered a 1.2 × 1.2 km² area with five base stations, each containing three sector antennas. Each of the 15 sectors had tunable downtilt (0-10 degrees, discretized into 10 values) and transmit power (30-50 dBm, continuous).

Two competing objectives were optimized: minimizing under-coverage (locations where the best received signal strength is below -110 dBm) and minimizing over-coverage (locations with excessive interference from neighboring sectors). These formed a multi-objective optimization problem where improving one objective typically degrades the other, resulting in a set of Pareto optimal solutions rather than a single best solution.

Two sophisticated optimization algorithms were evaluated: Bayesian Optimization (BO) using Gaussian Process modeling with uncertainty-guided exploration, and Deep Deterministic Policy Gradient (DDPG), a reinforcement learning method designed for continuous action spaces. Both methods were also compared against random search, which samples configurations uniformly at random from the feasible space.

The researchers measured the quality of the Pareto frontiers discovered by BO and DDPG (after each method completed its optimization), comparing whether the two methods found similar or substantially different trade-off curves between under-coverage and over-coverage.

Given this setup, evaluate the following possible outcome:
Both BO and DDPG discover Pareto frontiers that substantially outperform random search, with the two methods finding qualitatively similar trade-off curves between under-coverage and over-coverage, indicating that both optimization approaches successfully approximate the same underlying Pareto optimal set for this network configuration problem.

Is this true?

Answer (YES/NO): YES